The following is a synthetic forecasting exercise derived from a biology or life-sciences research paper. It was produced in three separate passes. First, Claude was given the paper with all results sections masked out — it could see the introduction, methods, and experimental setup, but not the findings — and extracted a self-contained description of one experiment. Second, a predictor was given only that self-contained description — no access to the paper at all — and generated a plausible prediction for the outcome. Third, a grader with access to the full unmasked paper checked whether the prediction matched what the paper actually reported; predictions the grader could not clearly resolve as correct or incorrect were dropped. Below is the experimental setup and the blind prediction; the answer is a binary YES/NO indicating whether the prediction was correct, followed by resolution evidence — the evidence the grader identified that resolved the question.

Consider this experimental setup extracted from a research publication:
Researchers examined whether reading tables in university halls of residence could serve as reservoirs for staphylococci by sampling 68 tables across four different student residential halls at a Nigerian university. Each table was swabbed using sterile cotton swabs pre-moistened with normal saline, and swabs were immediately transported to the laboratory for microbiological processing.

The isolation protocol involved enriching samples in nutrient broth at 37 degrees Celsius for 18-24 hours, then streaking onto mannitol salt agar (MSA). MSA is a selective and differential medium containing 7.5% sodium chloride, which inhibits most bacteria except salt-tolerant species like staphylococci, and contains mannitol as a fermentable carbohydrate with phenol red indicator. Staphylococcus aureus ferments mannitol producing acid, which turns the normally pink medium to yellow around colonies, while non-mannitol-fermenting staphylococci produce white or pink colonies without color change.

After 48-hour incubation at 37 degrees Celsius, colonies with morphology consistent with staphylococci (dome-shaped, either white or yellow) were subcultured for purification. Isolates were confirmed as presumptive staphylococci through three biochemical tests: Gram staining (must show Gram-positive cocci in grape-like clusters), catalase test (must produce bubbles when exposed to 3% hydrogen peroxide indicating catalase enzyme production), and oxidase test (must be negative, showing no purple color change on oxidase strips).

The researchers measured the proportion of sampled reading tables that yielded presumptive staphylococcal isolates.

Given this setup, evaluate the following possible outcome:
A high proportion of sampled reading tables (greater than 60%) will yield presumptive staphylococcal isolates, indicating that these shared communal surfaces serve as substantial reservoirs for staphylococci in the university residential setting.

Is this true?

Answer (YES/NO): NO